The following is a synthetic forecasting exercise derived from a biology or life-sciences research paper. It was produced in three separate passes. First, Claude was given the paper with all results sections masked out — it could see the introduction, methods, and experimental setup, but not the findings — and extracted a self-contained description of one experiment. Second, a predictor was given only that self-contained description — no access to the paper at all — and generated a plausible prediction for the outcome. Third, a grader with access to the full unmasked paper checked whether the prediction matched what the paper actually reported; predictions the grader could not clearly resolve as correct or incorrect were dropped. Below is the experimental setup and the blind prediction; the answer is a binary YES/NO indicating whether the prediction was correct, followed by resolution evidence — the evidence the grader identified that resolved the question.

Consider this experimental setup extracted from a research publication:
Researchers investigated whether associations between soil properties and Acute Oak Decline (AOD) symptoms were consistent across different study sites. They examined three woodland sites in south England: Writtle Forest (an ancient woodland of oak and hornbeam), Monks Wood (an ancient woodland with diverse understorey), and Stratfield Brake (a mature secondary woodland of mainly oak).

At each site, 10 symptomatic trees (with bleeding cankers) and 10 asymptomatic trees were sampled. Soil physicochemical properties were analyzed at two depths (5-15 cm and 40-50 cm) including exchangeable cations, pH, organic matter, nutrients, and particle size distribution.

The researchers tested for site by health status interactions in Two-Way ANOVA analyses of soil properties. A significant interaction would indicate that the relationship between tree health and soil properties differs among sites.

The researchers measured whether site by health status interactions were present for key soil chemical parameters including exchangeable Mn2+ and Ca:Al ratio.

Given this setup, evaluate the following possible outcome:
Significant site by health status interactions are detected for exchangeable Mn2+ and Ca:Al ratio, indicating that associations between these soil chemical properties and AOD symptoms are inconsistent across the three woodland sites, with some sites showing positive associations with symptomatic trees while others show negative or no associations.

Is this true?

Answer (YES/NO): NO